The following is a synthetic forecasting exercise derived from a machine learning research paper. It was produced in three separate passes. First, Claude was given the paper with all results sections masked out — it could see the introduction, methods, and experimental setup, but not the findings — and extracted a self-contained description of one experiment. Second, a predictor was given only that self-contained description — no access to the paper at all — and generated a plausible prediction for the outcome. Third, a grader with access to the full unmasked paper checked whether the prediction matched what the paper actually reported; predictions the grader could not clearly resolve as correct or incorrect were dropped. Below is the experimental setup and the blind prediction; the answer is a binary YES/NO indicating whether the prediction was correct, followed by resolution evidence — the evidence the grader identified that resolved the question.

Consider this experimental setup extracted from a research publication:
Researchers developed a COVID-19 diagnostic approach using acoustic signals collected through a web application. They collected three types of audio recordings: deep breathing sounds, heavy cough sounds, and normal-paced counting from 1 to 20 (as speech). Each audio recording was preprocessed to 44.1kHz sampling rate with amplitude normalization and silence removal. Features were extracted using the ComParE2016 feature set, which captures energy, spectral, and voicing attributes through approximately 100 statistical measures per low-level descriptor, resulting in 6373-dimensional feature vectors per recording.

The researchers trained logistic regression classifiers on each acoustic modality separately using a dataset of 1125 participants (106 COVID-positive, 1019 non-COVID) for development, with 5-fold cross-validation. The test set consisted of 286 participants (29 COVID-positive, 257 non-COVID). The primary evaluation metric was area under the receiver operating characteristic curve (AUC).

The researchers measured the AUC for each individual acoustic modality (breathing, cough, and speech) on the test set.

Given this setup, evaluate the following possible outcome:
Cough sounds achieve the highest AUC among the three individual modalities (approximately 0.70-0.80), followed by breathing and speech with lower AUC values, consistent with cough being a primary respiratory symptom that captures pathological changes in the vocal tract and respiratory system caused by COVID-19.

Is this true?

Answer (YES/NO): NO